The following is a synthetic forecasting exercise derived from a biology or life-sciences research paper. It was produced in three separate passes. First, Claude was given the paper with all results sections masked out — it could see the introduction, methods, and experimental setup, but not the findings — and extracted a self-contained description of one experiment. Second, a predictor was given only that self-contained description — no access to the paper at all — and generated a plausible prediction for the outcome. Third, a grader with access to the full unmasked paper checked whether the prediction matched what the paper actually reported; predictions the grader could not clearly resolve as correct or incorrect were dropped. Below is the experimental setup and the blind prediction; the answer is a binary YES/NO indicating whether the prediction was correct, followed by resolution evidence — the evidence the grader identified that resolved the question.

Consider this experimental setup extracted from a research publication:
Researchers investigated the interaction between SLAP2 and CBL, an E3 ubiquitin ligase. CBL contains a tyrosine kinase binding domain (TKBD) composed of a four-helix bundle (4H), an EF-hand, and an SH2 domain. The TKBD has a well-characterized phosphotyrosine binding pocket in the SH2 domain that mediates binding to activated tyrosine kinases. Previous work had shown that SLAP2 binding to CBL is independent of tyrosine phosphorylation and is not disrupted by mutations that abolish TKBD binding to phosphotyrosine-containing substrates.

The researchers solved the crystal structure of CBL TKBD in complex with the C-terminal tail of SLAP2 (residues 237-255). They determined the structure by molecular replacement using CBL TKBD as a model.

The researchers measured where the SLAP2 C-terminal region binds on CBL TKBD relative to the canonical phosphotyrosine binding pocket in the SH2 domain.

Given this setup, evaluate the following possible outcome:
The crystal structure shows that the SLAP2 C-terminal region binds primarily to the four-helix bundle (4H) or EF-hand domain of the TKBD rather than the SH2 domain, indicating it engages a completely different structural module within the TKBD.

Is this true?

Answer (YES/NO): NO